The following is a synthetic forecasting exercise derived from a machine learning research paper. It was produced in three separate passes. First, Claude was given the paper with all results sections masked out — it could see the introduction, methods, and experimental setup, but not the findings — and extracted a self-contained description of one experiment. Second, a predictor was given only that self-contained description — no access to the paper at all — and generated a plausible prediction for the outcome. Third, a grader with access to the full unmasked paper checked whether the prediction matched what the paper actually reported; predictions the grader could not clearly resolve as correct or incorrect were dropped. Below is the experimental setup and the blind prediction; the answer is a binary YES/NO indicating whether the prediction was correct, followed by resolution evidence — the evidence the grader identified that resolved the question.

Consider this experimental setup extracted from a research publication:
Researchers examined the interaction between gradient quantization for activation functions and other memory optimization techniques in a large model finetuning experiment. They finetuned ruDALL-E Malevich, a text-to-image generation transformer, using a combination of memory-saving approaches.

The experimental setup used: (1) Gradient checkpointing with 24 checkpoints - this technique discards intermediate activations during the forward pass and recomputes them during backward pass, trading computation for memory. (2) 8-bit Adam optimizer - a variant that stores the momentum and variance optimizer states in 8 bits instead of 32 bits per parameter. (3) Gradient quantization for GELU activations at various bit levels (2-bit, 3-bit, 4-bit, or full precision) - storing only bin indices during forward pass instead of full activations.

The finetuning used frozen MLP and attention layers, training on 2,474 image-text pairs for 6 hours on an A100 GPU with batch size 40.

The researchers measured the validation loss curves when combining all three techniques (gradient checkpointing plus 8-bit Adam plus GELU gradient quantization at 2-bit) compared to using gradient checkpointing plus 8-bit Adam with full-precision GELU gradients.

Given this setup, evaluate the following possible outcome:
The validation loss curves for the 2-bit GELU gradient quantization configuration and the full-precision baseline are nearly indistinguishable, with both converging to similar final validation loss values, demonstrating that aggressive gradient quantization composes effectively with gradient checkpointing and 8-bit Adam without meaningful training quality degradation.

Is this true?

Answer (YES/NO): NO